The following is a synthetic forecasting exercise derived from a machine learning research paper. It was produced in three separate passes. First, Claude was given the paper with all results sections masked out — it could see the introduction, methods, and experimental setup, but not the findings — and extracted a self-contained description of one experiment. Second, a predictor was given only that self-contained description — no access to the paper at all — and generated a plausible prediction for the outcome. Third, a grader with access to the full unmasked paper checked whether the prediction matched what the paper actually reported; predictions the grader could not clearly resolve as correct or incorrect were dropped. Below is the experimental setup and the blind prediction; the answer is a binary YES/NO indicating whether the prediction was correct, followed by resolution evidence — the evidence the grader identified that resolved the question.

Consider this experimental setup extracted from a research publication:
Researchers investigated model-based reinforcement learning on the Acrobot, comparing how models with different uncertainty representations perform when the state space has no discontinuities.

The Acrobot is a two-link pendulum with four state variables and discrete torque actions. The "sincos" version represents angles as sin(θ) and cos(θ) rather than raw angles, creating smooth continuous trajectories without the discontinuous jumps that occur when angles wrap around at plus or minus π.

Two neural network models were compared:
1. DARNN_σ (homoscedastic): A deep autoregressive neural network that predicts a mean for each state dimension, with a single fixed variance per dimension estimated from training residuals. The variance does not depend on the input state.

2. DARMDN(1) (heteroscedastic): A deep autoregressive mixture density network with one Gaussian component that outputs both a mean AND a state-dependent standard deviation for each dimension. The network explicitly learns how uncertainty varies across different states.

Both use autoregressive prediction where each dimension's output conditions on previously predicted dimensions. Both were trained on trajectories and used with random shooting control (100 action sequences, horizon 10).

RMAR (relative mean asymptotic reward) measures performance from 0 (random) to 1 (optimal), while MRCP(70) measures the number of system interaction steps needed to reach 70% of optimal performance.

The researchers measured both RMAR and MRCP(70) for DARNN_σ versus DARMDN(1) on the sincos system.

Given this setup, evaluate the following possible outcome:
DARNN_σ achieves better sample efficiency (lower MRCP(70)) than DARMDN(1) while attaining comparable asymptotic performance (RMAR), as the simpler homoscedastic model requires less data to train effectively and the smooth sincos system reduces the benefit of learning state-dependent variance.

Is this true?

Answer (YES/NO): NO